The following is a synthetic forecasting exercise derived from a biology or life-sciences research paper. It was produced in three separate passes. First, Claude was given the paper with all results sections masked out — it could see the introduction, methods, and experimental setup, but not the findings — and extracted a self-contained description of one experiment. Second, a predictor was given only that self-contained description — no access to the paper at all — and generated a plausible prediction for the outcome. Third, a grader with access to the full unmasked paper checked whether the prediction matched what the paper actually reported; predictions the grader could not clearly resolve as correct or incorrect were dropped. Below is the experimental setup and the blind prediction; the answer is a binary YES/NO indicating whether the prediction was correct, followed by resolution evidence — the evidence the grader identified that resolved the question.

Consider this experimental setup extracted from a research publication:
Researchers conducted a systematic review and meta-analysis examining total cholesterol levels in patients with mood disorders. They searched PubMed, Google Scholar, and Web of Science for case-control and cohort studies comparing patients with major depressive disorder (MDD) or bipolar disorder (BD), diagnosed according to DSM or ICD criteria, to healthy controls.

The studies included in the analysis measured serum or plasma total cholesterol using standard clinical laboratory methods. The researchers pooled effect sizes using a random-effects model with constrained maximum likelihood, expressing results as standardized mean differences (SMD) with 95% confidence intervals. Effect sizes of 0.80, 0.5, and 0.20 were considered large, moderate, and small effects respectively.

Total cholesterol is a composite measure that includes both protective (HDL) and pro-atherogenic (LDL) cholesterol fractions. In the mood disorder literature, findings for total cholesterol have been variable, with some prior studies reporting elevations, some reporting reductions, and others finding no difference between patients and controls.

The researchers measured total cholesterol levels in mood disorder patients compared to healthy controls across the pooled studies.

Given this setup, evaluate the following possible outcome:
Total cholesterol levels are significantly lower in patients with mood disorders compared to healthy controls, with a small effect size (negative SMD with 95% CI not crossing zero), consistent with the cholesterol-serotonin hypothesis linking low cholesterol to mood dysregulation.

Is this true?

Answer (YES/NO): NO